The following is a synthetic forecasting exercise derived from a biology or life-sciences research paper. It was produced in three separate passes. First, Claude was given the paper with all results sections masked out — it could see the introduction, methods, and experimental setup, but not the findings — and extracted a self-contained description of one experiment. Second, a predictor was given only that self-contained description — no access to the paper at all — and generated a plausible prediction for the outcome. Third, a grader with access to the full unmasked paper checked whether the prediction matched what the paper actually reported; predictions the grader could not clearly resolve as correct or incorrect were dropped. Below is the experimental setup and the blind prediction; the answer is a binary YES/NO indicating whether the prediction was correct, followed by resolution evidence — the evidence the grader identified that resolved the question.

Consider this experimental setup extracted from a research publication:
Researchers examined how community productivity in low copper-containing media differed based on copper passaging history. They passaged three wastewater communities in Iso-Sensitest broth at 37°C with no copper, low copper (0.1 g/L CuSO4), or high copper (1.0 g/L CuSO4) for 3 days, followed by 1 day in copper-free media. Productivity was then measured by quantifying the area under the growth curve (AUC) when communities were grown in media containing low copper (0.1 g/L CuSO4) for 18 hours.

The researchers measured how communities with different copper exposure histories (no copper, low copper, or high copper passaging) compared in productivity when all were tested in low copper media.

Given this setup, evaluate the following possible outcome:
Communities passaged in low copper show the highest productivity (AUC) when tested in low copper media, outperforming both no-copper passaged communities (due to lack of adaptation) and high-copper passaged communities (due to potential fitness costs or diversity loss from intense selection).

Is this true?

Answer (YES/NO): YES